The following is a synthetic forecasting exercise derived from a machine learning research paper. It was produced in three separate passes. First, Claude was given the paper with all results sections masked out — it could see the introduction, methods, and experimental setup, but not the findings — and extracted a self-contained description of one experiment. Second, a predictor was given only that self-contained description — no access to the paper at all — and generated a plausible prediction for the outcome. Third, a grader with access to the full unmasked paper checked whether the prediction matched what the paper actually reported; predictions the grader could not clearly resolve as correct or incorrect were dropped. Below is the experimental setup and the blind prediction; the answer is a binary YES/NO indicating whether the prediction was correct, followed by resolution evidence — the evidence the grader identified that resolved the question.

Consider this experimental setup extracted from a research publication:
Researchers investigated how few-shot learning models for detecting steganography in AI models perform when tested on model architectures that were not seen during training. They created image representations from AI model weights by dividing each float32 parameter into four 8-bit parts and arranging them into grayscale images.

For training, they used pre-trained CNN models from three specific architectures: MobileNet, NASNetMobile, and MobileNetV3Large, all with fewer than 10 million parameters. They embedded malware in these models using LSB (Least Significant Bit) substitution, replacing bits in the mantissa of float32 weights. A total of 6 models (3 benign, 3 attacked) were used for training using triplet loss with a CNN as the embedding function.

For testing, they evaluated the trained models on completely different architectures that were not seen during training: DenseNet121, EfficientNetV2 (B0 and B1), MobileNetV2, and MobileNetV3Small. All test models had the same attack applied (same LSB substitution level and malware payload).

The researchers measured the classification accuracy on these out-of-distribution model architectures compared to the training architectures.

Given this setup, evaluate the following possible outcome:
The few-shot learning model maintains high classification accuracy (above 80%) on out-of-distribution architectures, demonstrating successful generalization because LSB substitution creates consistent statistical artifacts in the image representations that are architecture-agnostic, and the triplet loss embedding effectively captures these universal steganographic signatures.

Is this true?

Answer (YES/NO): NO